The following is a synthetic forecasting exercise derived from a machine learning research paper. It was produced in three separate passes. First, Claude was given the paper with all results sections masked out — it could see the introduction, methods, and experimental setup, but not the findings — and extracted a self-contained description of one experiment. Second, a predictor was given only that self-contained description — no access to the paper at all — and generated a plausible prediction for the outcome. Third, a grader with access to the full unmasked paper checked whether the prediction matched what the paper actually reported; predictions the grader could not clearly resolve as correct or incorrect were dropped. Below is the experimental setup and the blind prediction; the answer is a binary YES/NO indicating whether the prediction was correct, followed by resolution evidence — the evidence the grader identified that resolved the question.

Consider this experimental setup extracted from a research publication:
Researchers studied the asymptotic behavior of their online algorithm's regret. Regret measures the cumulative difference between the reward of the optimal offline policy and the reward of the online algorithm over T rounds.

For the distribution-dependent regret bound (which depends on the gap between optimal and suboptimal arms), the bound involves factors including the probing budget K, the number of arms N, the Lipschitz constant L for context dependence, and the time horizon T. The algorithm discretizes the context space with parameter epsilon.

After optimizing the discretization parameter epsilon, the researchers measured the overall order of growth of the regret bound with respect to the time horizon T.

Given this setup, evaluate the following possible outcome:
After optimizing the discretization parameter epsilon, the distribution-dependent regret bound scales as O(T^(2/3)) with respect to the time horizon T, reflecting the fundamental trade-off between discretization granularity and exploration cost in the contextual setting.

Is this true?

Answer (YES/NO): NO